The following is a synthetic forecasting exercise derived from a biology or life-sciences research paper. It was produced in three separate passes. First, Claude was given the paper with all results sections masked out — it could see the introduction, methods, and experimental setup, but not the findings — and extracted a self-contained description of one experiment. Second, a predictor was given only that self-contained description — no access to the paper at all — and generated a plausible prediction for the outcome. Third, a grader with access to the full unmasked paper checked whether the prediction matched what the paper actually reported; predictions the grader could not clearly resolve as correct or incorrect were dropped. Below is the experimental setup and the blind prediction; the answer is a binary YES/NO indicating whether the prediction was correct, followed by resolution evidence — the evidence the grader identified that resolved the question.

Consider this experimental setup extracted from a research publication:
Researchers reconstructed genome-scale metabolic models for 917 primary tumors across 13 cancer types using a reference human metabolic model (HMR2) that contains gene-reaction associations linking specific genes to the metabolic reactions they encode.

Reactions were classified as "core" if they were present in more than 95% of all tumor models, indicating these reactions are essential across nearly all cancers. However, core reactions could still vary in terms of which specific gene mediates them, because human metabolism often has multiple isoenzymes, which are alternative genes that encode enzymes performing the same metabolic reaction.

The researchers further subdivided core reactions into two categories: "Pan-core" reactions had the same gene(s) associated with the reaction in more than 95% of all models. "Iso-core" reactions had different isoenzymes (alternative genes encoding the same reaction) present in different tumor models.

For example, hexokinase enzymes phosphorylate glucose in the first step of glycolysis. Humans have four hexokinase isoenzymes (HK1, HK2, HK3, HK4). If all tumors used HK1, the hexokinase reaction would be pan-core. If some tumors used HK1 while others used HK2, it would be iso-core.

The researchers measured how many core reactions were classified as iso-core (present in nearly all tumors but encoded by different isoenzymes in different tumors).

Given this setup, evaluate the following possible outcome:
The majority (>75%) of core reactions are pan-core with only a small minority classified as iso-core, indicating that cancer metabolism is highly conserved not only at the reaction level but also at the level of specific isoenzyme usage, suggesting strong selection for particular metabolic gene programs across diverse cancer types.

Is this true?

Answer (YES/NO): YES